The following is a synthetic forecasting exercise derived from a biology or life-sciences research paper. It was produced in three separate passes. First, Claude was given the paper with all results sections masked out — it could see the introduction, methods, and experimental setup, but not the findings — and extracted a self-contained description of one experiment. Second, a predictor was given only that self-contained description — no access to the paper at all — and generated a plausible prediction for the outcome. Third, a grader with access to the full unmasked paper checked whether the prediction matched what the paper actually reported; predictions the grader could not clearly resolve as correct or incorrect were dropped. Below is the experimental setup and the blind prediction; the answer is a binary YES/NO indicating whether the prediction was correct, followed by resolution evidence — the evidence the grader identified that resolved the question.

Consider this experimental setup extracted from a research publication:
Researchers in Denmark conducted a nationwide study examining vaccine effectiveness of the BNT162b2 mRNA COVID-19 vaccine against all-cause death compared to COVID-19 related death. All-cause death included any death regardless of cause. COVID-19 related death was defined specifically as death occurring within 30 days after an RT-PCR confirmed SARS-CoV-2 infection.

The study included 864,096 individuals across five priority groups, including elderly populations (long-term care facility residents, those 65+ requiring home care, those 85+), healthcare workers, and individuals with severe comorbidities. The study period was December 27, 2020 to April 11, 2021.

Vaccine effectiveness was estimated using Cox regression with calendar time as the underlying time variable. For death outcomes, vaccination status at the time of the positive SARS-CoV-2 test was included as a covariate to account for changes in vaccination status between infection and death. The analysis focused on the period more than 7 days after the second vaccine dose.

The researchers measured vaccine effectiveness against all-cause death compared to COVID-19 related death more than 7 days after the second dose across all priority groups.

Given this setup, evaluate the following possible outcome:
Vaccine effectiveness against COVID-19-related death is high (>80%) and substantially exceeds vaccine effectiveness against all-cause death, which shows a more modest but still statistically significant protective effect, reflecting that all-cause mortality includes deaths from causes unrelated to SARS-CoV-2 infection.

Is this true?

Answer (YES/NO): YES